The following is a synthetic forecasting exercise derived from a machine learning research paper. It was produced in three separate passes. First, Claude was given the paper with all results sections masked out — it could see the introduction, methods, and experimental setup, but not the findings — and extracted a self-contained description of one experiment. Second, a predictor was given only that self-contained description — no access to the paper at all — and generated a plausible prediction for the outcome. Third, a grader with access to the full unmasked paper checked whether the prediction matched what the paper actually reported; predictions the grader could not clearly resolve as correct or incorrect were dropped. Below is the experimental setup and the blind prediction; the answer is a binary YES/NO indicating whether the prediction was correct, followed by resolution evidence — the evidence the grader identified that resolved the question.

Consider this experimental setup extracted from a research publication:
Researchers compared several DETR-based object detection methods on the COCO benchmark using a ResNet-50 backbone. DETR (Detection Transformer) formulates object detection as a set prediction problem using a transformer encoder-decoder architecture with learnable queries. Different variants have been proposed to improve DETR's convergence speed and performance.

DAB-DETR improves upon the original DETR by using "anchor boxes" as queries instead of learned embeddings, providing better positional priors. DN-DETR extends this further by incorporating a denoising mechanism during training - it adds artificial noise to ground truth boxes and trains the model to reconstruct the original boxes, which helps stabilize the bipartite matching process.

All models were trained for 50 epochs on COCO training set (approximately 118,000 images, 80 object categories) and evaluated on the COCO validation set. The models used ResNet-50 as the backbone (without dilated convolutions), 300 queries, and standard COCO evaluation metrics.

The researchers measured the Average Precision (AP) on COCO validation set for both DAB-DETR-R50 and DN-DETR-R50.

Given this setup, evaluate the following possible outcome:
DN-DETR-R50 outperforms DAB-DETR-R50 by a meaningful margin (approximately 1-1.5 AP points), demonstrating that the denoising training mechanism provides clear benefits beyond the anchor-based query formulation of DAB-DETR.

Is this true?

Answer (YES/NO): NO